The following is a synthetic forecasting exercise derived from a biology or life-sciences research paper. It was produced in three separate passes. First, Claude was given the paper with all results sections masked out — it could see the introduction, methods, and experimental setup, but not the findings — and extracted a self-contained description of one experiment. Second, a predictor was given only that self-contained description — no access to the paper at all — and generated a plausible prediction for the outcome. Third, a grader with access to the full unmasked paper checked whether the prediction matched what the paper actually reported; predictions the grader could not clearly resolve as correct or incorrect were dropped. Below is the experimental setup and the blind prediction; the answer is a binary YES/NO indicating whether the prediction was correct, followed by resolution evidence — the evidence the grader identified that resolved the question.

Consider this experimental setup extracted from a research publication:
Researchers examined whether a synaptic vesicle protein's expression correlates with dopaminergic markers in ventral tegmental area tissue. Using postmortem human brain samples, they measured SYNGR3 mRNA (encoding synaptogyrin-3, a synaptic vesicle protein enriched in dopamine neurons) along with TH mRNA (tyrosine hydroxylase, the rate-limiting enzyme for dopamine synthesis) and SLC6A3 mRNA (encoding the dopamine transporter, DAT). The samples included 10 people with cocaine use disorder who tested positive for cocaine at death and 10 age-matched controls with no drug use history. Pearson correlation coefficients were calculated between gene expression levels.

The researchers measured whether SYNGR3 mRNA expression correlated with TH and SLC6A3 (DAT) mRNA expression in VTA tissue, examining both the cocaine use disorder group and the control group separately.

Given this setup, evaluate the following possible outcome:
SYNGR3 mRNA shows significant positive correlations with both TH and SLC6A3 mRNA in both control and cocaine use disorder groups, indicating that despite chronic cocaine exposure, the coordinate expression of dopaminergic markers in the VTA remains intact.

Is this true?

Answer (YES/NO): YES